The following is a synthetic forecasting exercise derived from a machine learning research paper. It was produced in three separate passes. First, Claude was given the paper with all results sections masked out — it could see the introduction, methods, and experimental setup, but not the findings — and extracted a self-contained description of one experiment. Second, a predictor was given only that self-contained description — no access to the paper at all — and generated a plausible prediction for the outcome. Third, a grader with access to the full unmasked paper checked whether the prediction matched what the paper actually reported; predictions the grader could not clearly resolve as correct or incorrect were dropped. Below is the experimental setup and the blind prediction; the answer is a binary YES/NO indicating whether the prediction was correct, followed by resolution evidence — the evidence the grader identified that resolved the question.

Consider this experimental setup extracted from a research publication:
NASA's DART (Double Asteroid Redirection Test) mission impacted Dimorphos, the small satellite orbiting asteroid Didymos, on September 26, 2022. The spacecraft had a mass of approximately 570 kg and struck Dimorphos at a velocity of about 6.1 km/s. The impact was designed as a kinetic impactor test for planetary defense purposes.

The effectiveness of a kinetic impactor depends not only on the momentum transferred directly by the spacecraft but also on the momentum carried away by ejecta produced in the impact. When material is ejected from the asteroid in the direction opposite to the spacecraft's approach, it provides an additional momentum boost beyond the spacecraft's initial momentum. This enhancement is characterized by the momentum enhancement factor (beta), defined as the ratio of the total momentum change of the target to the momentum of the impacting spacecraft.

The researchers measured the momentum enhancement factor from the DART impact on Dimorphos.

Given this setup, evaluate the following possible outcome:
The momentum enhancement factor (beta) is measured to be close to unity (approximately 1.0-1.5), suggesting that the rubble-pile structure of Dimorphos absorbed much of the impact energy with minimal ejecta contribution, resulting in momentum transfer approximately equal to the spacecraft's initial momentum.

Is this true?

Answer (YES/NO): NO